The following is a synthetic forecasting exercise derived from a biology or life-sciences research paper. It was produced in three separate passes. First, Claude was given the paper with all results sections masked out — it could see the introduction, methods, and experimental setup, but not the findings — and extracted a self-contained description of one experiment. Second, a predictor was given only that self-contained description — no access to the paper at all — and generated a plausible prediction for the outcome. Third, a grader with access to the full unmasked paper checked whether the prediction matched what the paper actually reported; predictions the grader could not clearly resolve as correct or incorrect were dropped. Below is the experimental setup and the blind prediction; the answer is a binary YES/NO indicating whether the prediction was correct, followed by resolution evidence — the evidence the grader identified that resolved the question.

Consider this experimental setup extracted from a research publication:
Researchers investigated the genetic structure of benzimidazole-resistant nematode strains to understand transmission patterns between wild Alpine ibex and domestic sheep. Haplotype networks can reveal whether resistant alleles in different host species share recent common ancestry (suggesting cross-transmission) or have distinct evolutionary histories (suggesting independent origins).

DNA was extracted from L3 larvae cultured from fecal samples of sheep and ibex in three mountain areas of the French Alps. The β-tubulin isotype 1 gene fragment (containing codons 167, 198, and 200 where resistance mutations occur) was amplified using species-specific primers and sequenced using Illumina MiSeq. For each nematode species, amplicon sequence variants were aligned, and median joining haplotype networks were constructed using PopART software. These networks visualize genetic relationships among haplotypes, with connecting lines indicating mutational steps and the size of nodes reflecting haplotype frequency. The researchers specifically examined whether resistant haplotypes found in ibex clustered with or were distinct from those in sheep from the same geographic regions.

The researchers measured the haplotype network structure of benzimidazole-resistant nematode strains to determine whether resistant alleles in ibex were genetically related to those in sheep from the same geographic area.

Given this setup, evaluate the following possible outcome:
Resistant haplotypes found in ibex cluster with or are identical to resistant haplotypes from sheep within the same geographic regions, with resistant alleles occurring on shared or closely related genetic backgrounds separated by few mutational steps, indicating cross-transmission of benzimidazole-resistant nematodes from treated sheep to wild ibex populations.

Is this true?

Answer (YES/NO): YES